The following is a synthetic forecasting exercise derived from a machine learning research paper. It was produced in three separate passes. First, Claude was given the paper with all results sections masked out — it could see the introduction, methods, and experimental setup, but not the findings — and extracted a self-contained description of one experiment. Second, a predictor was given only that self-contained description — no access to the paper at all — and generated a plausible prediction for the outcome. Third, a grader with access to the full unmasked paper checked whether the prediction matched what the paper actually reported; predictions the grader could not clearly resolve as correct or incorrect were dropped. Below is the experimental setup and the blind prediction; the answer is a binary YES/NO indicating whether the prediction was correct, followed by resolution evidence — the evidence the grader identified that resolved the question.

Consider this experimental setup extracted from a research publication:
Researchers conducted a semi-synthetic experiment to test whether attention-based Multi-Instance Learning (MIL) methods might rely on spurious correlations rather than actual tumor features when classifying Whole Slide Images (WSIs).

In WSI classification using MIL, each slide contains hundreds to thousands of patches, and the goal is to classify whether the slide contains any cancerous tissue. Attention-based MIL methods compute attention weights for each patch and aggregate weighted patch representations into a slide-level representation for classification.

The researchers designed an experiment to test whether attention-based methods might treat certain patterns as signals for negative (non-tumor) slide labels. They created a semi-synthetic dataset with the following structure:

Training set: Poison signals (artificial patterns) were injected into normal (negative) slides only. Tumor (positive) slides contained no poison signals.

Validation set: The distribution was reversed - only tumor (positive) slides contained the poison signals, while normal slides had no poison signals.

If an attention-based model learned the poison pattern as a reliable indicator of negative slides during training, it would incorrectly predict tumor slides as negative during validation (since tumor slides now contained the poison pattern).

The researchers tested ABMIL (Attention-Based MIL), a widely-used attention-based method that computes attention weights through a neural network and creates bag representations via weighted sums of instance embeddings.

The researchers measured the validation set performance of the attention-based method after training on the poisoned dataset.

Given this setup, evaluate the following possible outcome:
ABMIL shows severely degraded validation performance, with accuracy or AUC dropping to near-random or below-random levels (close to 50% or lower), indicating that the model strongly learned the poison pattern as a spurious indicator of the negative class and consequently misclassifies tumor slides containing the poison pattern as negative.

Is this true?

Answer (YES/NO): YES